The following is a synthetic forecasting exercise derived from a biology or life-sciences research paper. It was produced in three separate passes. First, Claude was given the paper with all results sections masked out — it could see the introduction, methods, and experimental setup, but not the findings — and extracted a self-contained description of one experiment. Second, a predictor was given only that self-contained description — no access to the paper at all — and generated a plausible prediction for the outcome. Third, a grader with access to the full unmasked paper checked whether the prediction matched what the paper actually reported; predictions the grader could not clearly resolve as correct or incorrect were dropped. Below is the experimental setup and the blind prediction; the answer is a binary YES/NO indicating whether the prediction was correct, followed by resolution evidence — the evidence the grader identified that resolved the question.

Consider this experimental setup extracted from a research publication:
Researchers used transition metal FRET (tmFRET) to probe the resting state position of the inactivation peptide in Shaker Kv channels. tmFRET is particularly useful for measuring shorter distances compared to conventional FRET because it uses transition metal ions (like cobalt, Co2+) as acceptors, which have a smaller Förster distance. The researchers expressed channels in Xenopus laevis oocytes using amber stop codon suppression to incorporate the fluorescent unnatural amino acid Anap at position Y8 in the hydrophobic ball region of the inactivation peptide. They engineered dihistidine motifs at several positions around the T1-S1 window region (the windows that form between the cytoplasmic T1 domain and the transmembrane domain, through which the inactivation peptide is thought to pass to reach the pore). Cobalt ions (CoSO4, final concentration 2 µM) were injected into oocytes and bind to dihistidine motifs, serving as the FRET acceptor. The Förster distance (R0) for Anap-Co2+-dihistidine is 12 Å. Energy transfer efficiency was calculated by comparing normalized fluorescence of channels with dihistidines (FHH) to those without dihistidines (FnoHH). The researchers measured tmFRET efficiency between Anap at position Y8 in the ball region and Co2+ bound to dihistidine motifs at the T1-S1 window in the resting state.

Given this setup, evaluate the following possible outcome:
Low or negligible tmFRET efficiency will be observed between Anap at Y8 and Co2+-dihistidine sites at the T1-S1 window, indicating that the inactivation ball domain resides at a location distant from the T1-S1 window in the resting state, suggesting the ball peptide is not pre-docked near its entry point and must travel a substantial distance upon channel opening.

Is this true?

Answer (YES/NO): NO